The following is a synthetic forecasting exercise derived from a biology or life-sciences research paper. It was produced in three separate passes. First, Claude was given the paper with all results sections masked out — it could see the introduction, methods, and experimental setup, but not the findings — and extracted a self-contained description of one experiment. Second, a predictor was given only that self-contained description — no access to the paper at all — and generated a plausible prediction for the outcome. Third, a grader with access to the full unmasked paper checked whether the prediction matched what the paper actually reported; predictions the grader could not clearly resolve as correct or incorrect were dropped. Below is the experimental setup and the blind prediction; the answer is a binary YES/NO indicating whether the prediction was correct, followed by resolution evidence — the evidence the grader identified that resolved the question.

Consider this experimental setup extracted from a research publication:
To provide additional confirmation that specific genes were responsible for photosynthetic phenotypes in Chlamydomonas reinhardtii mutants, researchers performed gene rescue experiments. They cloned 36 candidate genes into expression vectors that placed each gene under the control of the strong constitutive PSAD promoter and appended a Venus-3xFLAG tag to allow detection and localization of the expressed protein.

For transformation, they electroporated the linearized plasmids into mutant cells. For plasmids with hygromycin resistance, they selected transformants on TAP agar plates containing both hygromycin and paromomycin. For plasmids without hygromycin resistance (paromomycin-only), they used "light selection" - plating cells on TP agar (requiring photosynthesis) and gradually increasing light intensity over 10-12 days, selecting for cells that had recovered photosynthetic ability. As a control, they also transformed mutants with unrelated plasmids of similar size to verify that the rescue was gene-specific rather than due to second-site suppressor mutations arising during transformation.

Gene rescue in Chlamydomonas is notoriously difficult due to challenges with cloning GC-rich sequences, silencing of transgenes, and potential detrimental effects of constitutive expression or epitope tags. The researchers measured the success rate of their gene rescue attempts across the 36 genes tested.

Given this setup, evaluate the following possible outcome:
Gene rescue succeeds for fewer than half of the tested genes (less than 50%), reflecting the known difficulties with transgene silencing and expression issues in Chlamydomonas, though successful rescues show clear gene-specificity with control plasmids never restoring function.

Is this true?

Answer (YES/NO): YES